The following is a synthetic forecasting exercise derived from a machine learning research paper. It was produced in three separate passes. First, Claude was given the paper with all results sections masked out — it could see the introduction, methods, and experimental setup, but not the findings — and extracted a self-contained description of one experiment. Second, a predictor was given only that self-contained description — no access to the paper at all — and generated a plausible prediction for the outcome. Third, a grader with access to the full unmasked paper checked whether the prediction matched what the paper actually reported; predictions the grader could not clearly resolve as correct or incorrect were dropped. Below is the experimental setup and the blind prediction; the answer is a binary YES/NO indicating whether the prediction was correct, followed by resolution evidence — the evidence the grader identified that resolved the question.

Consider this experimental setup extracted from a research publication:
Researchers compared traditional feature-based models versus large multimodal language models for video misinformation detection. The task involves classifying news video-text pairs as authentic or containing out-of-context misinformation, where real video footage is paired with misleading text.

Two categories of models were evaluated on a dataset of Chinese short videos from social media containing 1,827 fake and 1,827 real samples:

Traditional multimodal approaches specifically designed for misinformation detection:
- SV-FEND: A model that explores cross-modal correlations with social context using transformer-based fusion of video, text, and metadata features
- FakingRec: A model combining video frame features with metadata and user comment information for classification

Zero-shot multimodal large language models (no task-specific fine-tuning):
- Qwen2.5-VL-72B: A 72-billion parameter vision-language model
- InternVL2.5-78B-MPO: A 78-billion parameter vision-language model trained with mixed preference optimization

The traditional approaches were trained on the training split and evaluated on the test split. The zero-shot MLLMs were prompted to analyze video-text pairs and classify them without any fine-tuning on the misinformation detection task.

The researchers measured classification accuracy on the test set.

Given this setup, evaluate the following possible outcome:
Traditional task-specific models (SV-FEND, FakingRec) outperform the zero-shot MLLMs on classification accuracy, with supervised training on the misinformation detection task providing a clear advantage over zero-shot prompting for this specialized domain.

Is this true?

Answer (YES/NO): YES